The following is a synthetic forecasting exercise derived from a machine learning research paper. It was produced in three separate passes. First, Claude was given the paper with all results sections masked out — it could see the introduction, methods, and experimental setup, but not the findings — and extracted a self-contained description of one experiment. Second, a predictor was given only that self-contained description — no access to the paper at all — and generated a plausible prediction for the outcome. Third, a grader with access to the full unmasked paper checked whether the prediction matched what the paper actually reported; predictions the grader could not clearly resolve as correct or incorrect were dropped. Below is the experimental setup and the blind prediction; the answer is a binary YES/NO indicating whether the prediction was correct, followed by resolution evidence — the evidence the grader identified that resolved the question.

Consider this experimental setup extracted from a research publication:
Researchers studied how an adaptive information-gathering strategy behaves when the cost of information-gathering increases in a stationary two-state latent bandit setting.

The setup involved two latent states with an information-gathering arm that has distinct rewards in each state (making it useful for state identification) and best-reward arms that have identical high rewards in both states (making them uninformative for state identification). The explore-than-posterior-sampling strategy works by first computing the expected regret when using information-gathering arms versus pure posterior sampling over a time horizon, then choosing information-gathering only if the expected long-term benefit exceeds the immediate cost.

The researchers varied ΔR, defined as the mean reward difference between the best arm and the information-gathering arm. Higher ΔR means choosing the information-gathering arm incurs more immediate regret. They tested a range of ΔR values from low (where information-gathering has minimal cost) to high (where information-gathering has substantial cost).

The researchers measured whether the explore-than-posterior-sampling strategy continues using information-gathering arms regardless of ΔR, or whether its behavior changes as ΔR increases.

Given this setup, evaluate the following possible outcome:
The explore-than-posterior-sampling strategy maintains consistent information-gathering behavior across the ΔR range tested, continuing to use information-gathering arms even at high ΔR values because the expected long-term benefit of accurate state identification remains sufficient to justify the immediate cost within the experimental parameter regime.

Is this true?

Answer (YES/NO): NO